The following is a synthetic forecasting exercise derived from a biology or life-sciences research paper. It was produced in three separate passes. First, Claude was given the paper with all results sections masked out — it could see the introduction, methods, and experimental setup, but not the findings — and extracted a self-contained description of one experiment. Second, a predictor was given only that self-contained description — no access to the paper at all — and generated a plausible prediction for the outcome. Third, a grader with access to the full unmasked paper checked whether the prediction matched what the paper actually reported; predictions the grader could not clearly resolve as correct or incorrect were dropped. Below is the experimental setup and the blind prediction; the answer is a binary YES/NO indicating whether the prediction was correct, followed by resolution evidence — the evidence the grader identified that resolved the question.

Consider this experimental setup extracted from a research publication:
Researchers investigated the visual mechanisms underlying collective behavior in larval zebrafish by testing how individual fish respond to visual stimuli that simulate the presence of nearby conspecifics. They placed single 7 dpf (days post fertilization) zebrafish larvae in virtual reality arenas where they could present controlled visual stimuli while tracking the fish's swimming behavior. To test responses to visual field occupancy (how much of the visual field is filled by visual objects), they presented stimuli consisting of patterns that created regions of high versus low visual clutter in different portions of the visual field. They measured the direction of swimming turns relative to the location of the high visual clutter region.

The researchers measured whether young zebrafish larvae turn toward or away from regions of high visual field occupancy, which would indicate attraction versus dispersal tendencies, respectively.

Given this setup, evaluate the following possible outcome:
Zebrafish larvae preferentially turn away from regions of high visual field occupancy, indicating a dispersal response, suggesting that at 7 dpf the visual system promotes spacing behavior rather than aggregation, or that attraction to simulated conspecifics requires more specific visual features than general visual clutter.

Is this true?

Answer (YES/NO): YES